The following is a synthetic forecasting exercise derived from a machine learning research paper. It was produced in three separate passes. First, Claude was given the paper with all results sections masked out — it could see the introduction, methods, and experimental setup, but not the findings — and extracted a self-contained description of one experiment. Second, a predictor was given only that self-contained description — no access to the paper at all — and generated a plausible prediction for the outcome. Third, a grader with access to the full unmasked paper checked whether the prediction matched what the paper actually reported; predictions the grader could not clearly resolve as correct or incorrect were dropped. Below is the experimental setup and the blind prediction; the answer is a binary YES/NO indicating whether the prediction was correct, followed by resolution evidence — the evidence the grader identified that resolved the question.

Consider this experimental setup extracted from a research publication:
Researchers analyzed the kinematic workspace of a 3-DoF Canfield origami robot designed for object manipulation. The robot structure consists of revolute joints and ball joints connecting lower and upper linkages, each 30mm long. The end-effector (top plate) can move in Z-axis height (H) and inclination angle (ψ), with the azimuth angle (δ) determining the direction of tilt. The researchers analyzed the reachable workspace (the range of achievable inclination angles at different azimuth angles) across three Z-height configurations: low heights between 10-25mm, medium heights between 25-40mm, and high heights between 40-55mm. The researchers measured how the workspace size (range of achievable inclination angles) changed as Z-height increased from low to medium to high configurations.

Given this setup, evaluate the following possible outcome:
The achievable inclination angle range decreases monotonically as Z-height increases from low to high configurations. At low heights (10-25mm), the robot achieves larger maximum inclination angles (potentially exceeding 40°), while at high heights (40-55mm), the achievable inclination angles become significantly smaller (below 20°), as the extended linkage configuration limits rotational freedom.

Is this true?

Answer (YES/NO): NO